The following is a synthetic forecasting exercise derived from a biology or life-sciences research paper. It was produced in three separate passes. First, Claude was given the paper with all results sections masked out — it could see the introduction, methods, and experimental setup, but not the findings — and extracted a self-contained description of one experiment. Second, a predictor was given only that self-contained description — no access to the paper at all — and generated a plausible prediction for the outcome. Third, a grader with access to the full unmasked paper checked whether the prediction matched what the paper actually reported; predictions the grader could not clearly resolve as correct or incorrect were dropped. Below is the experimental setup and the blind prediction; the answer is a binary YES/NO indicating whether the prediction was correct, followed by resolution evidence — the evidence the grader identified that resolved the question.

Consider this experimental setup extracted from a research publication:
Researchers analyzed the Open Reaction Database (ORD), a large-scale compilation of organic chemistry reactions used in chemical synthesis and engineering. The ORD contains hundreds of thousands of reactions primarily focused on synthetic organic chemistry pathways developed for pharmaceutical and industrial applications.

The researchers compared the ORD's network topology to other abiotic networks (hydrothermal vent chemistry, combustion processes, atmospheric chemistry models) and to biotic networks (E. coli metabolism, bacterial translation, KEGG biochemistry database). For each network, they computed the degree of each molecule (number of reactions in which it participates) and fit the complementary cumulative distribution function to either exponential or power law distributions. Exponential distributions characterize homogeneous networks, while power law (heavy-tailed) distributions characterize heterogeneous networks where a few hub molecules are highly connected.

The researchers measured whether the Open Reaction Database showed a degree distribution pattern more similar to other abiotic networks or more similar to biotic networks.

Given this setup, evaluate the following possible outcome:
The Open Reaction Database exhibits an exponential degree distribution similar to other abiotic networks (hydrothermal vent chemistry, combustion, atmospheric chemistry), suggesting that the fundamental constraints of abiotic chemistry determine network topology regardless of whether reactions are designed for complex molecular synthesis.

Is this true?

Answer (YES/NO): NO